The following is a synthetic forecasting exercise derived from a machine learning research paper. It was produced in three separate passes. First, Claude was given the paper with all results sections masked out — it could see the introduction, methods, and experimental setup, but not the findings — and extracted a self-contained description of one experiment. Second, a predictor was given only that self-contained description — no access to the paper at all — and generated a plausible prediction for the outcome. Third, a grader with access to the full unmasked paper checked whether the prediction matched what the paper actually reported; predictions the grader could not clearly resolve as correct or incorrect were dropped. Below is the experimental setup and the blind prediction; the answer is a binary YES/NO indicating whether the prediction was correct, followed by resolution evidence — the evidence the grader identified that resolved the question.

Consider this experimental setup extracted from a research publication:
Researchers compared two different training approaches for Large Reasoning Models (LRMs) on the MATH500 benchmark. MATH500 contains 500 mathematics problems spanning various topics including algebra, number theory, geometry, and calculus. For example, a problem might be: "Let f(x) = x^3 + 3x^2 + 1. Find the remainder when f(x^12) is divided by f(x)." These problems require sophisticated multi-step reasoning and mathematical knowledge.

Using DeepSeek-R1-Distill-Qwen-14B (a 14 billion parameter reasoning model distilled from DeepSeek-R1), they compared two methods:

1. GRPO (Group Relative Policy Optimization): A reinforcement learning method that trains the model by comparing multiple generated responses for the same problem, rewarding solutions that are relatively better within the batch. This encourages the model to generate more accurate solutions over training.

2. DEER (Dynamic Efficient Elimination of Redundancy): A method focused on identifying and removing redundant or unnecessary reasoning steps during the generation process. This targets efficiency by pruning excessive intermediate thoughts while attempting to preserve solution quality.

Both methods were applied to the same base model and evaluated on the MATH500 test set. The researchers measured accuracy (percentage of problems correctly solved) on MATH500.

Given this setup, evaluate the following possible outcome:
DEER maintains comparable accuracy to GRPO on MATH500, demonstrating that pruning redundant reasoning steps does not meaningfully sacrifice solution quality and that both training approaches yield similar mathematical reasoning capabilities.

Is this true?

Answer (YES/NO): NO